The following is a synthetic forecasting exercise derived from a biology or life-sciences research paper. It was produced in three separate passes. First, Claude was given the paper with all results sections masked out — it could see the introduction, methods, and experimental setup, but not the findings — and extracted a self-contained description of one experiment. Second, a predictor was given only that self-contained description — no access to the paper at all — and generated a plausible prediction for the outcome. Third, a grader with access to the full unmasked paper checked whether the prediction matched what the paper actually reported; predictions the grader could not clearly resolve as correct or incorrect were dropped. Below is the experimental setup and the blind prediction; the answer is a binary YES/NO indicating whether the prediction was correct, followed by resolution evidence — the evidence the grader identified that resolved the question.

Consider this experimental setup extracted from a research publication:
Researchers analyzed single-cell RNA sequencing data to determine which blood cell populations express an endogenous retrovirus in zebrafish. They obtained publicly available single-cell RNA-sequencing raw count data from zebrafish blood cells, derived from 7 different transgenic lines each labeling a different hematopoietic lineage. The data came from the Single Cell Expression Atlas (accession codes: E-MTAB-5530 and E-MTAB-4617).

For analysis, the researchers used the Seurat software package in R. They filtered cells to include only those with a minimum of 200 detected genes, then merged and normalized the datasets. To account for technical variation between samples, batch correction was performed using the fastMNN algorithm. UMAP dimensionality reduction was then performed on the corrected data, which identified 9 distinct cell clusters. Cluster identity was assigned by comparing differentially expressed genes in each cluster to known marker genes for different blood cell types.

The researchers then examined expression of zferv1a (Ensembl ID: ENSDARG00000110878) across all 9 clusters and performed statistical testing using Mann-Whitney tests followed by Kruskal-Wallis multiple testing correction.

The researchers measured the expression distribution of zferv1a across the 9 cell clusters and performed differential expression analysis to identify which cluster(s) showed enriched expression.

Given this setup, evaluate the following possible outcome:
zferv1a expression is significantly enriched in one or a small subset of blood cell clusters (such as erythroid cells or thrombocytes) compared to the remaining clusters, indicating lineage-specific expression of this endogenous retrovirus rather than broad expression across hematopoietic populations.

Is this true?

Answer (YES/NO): NO